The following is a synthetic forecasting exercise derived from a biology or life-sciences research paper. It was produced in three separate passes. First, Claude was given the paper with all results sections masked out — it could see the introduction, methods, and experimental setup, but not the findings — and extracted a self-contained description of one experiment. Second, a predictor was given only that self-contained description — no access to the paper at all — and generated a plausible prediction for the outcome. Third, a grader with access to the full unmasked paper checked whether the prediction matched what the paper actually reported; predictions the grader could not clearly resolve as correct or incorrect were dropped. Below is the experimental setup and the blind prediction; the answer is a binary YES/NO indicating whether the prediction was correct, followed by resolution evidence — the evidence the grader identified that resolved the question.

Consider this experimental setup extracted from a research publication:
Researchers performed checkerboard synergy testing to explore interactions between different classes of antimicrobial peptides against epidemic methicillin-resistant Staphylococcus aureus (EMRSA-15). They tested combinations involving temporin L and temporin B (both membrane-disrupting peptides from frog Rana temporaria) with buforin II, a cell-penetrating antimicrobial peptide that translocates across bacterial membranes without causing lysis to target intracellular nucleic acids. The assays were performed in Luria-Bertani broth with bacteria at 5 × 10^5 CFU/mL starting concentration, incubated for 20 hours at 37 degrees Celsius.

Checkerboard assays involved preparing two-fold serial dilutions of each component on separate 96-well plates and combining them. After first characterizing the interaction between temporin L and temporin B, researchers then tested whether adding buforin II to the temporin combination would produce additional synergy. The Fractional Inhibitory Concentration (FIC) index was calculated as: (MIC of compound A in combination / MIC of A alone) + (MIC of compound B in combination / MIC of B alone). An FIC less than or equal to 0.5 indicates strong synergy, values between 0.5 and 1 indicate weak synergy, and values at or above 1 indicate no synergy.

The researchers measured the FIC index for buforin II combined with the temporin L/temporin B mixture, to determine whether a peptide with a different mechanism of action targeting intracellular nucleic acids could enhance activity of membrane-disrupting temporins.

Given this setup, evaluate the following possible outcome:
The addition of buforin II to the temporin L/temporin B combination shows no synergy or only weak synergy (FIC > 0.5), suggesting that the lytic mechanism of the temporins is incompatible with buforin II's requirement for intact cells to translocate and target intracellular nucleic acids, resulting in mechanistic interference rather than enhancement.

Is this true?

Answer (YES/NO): NO